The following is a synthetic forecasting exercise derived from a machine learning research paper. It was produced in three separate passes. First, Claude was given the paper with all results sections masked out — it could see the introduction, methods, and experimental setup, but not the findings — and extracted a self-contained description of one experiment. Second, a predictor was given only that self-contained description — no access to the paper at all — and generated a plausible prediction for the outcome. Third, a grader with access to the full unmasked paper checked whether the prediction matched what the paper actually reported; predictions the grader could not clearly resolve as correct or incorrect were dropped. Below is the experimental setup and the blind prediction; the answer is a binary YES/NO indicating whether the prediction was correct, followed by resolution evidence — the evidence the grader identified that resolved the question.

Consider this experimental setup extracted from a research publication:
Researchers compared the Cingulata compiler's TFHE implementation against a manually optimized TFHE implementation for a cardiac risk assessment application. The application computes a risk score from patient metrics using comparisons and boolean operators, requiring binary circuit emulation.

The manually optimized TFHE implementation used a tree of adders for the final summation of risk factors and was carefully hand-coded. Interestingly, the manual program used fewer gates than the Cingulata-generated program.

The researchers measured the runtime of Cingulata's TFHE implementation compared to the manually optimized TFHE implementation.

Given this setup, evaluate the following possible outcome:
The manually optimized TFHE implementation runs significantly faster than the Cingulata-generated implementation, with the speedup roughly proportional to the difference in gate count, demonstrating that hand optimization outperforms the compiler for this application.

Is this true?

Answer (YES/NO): NO